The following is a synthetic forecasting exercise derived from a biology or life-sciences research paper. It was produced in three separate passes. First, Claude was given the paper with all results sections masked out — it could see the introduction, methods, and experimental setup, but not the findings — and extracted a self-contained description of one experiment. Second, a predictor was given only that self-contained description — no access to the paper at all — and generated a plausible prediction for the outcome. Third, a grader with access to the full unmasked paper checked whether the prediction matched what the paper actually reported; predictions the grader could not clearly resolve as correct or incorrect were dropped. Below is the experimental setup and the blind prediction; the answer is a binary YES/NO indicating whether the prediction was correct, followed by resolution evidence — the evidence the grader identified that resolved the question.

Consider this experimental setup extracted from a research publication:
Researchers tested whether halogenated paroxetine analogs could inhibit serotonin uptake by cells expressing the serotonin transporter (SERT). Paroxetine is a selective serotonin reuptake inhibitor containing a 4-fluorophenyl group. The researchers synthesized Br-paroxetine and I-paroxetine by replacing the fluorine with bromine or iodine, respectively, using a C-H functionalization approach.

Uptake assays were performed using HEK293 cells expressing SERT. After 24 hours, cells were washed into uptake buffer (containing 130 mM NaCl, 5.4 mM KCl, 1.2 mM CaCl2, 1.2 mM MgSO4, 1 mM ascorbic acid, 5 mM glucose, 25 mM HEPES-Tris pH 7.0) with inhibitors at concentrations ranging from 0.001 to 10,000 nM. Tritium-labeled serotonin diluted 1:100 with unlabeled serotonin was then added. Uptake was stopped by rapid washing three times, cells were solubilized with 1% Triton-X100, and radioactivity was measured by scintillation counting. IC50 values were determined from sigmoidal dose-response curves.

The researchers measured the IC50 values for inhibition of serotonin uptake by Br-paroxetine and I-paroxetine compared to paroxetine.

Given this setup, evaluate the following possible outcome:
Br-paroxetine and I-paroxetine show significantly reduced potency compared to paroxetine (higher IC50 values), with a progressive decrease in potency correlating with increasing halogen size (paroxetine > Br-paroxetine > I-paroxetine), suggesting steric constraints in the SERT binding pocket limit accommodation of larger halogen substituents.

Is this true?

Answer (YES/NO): YES